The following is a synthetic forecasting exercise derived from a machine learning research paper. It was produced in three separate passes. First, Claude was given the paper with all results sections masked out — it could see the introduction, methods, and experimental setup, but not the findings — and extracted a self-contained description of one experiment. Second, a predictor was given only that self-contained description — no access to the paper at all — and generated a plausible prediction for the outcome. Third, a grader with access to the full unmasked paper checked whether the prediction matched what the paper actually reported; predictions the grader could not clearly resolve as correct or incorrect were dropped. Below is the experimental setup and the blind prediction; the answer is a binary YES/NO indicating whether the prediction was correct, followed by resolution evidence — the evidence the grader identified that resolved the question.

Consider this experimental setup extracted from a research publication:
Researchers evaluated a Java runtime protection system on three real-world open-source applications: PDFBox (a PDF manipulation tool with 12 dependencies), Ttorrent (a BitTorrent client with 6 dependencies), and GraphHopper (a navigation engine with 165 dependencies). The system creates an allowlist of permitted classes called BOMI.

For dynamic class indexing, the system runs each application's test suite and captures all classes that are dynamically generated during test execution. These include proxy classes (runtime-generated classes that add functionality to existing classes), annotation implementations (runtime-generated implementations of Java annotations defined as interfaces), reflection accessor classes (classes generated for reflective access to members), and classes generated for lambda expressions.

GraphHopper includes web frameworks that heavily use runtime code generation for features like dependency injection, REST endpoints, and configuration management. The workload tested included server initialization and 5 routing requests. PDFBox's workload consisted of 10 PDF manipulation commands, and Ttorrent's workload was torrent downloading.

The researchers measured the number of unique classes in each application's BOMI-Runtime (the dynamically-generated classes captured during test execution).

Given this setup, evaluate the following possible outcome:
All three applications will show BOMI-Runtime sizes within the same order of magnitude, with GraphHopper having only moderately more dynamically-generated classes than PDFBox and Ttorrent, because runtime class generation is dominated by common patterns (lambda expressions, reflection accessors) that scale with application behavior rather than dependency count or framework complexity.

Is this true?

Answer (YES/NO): NO